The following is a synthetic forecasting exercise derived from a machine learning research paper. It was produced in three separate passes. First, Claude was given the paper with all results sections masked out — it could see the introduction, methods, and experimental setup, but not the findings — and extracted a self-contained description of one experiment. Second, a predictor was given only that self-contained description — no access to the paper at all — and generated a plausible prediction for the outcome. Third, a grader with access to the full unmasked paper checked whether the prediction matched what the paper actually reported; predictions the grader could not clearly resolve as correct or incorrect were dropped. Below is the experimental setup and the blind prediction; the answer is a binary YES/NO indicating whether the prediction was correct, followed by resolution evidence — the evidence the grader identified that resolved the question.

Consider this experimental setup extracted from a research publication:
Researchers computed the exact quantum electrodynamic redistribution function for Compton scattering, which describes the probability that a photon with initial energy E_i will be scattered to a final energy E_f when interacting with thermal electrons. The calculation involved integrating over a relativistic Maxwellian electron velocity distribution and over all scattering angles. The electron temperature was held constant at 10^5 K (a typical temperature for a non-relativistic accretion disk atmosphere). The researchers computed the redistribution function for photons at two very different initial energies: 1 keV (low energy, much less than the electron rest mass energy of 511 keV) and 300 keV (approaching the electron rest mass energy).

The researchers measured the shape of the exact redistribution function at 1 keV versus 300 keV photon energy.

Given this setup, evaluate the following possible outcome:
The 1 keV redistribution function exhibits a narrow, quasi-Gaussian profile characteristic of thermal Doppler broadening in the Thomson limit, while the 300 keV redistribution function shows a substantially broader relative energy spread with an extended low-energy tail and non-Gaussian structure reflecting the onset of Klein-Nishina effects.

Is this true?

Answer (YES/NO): NO